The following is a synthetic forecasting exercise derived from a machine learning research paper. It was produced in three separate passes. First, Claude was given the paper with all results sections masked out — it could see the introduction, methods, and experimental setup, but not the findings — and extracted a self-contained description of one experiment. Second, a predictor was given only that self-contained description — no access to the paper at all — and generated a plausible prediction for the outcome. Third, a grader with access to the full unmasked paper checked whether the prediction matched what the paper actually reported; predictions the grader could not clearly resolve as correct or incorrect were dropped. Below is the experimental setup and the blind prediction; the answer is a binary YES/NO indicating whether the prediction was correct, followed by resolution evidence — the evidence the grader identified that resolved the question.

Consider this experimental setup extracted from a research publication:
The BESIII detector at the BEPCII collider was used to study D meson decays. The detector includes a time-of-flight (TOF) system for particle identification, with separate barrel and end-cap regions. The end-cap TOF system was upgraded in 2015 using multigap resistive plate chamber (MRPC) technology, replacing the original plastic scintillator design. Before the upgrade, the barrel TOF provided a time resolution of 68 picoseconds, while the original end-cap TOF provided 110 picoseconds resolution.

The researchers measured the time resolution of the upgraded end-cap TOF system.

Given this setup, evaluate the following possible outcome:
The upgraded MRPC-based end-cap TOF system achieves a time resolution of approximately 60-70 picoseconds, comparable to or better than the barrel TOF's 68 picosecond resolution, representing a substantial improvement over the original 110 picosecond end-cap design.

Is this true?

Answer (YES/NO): YES